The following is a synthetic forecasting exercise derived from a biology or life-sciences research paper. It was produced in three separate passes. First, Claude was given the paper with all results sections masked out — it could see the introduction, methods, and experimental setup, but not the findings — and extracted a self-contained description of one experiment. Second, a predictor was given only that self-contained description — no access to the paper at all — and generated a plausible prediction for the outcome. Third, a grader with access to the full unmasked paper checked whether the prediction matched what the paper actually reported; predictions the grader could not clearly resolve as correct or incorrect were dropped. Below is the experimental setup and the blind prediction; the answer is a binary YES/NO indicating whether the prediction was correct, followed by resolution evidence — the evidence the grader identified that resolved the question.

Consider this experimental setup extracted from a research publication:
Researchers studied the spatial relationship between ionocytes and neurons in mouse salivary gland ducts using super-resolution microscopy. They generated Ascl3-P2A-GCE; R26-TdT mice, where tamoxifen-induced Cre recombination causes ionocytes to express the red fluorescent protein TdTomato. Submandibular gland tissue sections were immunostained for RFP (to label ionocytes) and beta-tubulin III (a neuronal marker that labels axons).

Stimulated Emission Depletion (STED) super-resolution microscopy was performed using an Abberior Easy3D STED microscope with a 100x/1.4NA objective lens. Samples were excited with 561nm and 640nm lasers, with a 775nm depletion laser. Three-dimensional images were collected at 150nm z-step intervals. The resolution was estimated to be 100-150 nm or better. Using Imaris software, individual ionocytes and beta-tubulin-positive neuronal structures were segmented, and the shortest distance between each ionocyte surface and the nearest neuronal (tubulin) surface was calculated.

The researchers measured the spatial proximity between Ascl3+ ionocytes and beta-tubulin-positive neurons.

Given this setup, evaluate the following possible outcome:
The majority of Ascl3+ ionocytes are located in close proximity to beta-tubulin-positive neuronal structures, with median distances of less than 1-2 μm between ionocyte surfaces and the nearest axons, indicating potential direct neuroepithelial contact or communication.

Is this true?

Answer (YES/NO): YES